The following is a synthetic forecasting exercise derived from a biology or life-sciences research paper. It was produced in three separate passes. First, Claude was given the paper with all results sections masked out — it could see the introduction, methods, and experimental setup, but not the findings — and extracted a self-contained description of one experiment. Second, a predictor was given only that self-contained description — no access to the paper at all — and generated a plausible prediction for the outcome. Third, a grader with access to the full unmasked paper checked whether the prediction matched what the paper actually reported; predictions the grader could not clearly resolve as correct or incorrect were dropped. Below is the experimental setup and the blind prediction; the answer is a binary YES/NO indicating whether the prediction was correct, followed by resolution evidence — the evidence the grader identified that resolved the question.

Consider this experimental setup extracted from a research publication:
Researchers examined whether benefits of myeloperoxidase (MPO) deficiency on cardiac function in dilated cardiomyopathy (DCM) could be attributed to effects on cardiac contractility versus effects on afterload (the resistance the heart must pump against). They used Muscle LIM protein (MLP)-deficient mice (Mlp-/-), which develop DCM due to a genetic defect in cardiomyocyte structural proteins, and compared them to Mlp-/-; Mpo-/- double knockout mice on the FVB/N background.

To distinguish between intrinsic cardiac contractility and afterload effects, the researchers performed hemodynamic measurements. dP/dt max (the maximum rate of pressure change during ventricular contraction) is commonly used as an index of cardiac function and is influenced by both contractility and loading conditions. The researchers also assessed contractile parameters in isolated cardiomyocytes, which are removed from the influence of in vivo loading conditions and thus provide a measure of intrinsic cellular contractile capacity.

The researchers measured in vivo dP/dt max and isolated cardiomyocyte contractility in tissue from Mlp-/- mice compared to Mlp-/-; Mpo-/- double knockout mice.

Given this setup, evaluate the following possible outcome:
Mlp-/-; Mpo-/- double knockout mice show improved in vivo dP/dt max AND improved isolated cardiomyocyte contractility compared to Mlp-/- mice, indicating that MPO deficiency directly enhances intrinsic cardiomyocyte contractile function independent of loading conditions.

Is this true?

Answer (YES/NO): NO